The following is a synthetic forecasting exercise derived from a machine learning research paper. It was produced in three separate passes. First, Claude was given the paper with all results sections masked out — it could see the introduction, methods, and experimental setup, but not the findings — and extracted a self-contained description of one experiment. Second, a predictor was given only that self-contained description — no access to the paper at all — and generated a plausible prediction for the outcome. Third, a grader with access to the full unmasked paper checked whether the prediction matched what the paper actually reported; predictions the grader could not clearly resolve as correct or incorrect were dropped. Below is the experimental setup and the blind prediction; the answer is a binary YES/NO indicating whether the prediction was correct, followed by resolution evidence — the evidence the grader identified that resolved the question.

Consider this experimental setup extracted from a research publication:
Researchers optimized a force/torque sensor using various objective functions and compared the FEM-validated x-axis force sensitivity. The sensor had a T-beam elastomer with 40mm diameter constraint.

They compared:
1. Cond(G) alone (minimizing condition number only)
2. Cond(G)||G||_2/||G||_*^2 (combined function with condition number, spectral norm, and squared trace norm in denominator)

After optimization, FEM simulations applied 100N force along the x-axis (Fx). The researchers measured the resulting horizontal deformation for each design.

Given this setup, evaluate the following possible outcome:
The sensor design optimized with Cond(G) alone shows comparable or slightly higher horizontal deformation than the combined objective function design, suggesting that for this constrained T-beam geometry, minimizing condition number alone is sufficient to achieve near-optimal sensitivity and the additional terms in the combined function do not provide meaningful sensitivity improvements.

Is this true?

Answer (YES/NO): NO